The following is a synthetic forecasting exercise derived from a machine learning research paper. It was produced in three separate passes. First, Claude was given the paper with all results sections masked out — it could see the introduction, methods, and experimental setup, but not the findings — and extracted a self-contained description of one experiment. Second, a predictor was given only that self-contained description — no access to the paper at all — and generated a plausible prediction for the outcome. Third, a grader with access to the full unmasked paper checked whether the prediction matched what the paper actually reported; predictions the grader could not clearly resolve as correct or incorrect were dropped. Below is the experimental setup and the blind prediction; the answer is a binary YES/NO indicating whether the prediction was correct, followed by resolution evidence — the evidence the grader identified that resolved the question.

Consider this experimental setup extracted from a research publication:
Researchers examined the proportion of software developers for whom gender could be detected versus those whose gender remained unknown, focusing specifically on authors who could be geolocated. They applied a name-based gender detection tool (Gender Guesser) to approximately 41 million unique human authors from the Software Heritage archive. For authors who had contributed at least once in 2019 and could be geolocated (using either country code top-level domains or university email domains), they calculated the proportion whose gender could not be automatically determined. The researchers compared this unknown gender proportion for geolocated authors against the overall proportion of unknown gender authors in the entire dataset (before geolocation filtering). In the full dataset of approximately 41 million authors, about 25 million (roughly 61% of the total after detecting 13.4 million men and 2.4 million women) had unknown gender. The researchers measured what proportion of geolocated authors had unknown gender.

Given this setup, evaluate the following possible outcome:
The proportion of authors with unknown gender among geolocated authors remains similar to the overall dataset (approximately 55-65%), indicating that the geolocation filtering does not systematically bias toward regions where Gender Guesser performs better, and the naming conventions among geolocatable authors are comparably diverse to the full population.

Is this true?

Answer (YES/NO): NO